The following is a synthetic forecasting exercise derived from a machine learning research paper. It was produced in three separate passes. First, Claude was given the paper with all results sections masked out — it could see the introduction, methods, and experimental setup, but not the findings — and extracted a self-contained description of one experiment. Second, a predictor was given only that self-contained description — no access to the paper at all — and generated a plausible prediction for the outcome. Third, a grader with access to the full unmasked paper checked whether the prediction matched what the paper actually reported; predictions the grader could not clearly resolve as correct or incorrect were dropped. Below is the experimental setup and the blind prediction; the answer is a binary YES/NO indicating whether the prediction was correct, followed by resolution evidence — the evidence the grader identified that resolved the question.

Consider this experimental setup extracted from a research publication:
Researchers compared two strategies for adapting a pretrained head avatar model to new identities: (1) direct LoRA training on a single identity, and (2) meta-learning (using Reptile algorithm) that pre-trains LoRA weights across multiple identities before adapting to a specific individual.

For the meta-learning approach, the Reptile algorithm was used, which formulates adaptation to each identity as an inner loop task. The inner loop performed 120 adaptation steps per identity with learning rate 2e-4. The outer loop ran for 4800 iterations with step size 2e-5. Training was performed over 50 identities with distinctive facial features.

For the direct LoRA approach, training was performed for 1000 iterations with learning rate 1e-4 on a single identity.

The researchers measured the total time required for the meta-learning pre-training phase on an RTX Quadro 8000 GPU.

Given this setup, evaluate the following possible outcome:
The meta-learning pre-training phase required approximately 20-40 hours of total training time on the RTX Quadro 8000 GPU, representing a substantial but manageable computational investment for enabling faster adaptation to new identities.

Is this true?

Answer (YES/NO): NO